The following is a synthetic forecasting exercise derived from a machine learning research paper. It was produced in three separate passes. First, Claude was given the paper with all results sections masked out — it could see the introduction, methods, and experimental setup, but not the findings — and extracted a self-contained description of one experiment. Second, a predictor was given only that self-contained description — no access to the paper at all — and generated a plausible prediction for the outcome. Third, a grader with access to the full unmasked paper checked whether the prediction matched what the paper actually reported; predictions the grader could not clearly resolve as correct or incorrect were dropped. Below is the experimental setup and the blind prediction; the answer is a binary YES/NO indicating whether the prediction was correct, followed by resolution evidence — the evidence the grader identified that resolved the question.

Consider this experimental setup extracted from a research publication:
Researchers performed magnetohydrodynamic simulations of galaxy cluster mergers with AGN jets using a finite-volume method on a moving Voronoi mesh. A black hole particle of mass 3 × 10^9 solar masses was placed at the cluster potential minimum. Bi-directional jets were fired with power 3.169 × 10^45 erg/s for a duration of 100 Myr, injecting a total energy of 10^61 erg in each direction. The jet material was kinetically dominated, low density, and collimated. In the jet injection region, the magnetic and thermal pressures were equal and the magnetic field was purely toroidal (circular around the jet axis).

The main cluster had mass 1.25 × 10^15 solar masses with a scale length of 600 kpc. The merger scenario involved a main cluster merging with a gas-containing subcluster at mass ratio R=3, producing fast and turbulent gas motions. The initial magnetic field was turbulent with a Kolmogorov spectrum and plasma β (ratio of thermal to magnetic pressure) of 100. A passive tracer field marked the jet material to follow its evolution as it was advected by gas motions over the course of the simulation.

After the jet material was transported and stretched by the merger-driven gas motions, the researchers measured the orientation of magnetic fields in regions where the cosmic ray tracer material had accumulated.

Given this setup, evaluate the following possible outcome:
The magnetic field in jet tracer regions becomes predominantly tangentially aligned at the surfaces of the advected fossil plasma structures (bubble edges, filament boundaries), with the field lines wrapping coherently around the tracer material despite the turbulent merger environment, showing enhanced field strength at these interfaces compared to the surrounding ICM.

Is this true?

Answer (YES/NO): NO